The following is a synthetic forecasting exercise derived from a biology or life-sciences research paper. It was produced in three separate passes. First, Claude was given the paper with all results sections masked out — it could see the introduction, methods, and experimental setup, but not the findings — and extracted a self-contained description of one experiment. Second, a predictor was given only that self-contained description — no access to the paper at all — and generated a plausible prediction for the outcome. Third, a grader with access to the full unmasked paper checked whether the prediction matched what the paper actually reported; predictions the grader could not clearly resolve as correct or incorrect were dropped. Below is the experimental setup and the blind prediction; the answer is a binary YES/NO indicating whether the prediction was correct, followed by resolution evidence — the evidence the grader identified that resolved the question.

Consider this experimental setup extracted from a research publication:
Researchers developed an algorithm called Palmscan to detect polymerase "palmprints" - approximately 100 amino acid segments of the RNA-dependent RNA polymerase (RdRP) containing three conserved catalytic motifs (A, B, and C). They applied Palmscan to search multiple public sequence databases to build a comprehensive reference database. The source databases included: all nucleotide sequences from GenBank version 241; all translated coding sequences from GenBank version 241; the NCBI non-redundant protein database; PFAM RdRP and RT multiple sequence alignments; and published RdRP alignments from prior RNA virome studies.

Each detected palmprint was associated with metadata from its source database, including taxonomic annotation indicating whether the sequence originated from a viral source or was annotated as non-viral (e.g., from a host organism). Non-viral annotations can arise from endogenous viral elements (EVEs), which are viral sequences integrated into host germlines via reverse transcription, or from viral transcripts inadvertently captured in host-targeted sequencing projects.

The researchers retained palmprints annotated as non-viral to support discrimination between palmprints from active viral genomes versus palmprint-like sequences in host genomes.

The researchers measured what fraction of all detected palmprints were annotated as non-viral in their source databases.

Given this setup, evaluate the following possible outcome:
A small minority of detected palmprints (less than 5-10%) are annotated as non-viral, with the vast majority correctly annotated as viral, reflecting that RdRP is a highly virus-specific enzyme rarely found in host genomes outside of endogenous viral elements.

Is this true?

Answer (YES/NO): YES